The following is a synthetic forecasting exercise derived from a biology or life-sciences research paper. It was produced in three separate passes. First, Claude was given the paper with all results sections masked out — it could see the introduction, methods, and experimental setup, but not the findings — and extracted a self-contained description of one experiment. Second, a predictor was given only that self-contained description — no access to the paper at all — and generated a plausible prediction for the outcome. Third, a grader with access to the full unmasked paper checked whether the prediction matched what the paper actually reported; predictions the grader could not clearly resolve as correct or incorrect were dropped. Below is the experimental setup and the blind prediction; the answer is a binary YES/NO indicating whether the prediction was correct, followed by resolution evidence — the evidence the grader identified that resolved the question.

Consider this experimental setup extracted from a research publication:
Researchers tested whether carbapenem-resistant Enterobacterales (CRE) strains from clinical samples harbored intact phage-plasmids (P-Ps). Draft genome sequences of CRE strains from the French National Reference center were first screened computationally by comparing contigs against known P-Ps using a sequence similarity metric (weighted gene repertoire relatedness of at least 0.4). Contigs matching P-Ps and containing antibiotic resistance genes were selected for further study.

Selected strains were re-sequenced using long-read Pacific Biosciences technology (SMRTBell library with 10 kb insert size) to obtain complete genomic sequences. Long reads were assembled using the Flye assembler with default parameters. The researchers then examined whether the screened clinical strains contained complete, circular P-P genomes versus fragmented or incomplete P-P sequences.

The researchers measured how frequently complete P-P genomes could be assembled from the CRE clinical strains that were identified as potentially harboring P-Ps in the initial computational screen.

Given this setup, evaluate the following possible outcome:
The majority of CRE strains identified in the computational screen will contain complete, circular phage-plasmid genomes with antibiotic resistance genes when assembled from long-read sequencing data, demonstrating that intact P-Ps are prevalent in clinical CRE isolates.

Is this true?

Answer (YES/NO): YES